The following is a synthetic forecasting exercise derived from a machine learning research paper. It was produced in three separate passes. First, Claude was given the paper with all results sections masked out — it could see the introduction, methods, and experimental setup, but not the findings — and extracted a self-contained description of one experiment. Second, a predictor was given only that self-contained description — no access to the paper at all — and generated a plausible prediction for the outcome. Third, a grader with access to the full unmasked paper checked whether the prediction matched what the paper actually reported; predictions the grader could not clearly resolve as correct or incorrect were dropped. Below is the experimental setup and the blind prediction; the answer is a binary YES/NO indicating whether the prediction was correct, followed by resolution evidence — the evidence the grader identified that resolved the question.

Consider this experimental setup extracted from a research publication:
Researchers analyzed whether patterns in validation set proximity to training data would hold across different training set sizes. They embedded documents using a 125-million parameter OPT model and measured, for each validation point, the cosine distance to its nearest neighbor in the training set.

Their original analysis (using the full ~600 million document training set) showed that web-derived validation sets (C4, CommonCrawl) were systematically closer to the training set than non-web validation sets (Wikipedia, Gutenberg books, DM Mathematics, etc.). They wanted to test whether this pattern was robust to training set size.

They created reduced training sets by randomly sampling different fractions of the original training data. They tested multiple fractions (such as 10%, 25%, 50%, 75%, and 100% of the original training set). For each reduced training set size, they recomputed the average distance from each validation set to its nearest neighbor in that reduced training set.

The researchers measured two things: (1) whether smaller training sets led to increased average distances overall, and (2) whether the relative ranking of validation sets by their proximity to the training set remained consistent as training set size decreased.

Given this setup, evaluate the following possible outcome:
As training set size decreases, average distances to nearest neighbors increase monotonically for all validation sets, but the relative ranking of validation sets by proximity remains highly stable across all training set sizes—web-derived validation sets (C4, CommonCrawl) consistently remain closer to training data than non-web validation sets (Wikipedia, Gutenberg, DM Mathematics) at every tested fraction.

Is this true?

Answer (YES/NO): YES